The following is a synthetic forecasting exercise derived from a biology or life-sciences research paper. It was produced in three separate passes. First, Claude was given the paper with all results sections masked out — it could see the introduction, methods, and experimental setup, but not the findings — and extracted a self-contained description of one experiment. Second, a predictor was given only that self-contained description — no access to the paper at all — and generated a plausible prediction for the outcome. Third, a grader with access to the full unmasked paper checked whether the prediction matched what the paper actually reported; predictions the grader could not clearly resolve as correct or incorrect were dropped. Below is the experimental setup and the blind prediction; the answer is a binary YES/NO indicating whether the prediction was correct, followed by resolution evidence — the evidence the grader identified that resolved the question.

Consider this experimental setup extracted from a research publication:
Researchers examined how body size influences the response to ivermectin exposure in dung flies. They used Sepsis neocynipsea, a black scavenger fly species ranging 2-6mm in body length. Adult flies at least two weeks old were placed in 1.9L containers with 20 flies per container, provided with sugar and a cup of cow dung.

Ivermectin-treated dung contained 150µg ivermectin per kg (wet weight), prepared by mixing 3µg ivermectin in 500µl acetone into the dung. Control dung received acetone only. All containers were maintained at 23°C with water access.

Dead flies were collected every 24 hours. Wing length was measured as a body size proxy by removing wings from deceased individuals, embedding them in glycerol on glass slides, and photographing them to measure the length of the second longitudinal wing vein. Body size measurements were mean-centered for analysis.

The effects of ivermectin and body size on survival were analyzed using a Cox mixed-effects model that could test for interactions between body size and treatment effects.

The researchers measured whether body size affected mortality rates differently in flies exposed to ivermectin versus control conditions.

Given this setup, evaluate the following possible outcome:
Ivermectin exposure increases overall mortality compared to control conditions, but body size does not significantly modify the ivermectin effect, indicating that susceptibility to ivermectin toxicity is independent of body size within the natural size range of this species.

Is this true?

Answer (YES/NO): NO